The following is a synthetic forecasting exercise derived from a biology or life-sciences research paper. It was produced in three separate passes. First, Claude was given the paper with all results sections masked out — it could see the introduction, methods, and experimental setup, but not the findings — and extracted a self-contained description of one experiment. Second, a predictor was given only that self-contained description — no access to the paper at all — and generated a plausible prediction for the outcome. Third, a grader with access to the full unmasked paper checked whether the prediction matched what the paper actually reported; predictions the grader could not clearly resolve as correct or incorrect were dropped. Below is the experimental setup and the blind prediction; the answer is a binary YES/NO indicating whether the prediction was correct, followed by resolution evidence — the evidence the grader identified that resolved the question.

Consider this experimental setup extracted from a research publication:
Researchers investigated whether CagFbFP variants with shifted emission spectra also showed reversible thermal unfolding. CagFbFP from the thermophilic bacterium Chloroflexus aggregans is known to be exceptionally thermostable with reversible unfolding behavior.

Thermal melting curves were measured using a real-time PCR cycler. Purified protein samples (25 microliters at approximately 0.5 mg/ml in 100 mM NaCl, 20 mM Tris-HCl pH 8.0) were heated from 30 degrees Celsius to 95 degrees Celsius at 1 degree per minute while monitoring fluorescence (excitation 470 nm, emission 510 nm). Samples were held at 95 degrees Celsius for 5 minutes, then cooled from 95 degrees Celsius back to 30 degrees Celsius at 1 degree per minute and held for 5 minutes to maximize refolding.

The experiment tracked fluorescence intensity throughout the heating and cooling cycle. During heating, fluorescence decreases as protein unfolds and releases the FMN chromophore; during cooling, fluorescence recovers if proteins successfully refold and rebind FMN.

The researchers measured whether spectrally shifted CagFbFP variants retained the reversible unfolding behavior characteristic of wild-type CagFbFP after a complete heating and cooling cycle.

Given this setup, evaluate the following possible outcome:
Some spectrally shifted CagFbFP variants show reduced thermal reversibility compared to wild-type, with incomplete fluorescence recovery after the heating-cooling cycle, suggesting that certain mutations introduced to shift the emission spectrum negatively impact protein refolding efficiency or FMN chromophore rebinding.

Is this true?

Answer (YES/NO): YES